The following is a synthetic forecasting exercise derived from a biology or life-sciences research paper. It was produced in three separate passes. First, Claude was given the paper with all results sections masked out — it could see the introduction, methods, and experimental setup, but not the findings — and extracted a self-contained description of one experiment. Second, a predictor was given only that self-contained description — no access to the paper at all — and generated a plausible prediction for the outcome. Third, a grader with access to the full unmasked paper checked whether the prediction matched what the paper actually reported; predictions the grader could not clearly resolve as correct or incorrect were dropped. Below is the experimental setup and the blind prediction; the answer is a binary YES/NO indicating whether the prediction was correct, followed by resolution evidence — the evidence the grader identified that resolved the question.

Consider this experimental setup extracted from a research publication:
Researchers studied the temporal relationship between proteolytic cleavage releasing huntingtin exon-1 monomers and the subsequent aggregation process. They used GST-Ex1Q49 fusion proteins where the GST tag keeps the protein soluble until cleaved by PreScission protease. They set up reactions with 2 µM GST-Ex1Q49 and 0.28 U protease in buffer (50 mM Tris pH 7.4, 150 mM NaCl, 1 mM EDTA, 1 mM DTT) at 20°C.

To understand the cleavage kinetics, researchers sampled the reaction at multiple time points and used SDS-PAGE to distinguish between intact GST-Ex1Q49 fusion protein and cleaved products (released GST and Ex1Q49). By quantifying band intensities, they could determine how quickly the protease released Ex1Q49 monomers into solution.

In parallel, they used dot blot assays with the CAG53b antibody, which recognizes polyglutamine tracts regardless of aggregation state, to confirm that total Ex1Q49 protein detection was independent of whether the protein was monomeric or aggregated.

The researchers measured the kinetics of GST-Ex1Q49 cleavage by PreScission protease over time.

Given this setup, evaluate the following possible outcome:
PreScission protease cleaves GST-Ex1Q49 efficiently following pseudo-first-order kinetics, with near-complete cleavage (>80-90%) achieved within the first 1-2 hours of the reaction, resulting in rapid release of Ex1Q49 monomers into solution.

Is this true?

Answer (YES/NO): NO